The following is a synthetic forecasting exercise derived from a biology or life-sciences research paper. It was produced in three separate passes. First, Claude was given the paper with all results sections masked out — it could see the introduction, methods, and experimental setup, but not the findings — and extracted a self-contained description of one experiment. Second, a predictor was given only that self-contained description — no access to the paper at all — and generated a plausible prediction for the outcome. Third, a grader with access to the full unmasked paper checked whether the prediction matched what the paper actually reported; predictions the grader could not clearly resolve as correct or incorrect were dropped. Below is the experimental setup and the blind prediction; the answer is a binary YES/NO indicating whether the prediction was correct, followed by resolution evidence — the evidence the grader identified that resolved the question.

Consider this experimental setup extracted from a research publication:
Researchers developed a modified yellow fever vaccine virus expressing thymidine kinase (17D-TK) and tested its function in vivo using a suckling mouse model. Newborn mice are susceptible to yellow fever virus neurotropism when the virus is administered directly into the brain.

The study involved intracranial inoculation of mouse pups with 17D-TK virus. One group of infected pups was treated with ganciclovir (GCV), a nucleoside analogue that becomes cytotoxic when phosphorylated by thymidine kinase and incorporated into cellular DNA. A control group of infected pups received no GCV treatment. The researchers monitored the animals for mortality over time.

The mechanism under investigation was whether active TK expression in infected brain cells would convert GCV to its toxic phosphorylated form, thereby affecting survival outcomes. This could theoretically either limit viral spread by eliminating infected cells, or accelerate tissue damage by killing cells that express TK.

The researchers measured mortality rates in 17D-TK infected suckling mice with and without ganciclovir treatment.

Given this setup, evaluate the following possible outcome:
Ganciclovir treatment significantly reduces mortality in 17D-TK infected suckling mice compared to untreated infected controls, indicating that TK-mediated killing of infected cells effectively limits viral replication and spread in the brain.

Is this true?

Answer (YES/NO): NO